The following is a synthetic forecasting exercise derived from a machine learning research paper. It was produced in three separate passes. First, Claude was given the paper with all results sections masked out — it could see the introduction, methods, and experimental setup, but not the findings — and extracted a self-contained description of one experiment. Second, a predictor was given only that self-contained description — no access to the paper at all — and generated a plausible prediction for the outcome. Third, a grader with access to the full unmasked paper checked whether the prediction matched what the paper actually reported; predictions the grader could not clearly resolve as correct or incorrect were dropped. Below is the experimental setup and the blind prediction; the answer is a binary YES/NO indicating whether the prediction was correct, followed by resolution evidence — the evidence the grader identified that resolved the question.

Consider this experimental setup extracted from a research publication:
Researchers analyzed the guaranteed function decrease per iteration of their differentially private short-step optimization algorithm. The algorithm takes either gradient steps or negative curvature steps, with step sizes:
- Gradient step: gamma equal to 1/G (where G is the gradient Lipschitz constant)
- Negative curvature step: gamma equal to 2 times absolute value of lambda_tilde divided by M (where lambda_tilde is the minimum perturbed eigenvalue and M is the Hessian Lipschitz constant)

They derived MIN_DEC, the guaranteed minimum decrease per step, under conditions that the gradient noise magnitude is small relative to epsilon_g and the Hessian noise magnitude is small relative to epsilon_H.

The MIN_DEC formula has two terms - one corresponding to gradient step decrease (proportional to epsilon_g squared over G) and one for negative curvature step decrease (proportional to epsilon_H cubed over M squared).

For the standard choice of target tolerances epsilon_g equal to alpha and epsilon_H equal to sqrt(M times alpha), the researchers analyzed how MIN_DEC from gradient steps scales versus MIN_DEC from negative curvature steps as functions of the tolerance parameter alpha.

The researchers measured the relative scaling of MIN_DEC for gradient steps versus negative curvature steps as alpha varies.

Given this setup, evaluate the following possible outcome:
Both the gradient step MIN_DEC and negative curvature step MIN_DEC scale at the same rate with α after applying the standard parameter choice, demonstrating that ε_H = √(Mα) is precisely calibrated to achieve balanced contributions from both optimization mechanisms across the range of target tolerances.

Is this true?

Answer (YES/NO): NO